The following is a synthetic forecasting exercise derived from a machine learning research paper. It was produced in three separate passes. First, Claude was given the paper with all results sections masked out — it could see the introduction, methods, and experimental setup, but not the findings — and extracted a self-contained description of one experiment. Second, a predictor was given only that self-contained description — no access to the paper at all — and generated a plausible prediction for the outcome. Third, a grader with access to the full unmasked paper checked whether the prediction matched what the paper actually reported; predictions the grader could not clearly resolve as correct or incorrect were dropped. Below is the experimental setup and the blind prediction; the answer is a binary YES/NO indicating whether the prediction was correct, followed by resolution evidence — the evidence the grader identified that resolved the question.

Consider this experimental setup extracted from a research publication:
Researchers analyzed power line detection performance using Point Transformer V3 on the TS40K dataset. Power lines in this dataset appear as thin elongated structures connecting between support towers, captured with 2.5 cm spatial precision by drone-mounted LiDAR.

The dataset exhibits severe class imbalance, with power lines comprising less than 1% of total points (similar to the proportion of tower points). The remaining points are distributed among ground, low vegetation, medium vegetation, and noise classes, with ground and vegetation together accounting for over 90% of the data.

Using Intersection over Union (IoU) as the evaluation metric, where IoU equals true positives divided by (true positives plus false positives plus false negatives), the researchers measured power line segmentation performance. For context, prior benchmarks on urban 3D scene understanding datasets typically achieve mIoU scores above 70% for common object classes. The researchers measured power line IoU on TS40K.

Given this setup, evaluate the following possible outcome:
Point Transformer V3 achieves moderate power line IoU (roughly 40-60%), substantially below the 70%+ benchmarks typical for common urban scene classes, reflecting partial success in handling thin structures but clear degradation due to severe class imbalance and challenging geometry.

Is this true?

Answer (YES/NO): NO